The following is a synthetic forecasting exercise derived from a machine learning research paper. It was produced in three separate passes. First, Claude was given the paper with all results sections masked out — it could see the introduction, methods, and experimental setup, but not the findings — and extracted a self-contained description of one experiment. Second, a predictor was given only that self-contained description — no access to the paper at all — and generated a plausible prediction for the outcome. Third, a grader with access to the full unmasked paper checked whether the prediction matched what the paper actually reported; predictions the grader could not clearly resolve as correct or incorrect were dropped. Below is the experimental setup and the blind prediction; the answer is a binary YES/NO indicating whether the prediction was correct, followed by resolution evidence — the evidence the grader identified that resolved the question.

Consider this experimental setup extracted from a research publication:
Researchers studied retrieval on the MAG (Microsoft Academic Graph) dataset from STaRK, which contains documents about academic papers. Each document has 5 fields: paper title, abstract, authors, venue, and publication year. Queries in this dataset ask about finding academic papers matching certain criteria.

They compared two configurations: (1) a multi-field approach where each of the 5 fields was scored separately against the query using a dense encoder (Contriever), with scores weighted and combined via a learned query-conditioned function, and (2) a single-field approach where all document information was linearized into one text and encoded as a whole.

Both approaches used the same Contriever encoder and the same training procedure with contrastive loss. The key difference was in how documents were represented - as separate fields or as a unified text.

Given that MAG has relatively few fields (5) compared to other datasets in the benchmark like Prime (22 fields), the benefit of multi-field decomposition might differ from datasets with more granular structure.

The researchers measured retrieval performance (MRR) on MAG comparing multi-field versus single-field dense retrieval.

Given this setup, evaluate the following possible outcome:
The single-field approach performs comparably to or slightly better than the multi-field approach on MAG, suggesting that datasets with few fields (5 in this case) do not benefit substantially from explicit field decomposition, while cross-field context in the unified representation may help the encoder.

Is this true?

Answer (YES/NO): NO